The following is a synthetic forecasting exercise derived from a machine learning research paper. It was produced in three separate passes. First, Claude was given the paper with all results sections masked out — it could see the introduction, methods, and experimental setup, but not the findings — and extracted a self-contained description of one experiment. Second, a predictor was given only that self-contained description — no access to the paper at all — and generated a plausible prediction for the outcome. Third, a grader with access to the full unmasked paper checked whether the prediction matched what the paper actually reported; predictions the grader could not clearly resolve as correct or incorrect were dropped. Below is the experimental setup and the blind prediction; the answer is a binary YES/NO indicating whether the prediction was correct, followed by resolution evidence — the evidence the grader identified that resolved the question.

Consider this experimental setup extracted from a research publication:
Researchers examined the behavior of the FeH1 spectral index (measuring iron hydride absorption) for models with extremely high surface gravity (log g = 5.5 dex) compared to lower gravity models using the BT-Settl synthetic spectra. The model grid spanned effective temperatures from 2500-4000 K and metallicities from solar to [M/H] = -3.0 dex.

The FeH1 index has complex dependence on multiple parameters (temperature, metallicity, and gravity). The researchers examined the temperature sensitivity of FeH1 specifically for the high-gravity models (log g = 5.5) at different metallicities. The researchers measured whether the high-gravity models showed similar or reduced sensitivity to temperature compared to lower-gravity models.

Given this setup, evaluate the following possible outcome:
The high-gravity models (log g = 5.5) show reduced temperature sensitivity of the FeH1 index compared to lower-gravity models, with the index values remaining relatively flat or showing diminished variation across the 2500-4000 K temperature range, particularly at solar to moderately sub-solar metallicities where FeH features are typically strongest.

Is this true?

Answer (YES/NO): YES